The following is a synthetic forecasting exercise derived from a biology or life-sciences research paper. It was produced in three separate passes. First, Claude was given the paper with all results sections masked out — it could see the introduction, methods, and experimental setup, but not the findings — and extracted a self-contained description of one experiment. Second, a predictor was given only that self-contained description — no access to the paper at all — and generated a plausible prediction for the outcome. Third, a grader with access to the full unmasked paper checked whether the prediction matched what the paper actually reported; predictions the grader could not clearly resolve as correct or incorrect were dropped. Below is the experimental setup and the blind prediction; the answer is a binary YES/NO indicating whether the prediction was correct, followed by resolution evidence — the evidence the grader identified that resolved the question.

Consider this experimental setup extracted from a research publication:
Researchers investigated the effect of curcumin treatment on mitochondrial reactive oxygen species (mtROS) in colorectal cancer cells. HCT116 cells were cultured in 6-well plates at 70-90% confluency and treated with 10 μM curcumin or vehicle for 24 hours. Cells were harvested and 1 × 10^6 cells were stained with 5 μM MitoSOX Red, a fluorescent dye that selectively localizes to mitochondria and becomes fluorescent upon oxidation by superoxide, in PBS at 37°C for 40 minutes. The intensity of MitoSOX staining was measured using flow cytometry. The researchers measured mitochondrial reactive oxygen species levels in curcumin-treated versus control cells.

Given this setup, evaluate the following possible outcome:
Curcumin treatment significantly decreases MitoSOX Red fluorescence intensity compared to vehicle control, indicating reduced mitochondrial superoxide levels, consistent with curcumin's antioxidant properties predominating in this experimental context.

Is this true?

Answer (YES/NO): NO